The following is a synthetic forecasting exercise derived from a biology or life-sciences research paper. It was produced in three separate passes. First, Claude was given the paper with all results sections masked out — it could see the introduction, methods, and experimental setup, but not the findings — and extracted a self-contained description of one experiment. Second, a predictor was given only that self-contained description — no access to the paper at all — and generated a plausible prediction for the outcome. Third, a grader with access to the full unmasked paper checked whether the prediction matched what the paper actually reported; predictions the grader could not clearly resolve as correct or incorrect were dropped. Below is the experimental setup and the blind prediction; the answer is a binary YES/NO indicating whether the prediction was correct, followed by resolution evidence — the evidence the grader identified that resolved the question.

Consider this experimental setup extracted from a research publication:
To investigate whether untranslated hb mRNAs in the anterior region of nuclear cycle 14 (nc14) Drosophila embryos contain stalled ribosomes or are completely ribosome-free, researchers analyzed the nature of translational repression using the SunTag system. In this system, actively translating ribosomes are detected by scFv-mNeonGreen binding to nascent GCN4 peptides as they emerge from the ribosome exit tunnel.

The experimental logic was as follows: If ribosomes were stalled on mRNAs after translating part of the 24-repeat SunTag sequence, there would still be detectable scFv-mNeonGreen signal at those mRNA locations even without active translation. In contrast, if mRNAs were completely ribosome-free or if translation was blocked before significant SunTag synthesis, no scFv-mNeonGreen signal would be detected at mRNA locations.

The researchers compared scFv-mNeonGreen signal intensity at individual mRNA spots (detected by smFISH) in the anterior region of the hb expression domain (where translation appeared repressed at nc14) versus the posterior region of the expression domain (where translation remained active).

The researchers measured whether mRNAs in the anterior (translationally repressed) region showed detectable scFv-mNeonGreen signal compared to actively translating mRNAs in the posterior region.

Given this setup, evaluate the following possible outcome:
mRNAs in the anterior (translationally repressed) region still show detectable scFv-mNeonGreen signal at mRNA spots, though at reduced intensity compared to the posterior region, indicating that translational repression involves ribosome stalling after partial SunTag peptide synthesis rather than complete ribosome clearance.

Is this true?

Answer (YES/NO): NO